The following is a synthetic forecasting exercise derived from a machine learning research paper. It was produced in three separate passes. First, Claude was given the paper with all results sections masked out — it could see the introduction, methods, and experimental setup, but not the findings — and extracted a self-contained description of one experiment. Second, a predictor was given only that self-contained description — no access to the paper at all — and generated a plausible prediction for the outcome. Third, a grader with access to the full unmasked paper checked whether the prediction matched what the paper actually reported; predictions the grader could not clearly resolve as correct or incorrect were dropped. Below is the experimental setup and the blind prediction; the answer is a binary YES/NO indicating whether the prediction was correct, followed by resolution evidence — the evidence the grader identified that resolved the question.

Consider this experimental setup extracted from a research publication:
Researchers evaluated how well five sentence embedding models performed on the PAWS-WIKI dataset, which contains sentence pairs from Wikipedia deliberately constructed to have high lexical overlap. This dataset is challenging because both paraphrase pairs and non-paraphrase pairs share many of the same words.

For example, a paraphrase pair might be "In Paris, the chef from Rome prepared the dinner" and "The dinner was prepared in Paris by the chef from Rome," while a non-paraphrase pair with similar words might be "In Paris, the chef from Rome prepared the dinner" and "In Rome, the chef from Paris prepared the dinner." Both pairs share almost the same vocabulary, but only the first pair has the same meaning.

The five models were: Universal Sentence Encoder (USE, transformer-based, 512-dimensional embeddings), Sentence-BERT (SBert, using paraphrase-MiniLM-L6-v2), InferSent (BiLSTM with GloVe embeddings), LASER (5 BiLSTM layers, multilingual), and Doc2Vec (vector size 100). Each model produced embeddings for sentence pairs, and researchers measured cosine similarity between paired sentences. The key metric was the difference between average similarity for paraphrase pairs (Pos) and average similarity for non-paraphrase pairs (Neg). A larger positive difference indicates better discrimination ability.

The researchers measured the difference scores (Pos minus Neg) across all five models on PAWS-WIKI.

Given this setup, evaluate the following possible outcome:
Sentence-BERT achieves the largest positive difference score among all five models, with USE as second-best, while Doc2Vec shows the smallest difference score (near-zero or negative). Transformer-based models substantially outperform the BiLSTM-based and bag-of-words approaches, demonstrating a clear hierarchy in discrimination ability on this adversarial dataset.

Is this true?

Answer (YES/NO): NO